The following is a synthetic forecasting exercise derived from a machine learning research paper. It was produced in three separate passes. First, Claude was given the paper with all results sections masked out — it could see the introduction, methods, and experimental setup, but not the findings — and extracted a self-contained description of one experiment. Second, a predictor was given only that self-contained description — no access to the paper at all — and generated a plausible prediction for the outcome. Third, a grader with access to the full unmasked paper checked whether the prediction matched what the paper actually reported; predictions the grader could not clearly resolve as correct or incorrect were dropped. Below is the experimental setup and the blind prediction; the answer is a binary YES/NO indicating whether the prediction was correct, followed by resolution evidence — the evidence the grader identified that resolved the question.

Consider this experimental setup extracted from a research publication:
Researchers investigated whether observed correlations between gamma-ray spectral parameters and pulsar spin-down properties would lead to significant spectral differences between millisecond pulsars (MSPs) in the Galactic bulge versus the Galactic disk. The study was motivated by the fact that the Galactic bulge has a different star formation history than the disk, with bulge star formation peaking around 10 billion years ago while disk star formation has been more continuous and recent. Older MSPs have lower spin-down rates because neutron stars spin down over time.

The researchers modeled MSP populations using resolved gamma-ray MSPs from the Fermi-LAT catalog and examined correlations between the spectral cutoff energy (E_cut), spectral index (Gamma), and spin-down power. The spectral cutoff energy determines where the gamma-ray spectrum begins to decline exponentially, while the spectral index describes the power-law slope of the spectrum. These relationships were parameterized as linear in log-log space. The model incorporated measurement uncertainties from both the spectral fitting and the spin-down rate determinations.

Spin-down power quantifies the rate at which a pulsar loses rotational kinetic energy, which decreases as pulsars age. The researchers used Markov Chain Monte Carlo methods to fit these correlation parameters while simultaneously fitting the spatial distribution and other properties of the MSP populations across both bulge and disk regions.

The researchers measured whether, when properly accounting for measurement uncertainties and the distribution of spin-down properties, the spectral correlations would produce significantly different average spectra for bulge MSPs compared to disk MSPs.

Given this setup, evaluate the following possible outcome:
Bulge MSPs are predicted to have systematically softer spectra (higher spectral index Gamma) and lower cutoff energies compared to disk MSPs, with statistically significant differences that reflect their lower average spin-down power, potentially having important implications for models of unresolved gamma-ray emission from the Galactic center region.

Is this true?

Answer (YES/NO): NO